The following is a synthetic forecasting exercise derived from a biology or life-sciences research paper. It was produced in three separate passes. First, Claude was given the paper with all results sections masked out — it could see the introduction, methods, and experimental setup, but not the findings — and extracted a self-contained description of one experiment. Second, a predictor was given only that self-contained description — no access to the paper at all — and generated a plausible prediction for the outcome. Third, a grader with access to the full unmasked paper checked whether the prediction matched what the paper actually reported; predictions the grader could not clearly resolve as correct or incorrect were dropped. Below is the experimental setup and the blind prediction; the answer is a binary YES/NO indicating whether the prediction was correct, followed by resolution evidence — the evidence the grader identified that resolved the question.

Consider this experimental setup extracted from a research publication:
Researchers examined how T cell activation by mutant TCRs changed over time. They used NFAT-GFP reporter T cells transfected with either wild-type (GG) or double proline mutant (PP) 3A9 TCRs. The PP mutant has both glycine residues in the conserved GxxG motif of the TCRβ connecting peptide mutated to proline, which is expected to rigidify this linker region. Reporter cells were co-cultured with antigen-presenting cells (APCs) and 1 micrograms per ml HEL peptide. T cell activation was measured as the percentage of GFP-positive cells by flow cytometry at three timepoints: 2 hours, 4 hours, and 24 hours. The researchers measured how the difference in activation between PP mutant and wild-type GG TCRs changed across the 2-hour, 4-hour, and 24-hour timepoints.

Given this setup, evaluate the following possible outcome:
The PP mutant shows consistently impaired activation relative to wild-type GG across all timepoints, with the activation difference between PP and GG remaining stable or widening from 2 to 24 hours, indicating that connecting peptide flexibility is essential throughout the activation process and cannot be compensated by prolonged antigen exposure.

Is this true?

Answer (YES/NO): NO